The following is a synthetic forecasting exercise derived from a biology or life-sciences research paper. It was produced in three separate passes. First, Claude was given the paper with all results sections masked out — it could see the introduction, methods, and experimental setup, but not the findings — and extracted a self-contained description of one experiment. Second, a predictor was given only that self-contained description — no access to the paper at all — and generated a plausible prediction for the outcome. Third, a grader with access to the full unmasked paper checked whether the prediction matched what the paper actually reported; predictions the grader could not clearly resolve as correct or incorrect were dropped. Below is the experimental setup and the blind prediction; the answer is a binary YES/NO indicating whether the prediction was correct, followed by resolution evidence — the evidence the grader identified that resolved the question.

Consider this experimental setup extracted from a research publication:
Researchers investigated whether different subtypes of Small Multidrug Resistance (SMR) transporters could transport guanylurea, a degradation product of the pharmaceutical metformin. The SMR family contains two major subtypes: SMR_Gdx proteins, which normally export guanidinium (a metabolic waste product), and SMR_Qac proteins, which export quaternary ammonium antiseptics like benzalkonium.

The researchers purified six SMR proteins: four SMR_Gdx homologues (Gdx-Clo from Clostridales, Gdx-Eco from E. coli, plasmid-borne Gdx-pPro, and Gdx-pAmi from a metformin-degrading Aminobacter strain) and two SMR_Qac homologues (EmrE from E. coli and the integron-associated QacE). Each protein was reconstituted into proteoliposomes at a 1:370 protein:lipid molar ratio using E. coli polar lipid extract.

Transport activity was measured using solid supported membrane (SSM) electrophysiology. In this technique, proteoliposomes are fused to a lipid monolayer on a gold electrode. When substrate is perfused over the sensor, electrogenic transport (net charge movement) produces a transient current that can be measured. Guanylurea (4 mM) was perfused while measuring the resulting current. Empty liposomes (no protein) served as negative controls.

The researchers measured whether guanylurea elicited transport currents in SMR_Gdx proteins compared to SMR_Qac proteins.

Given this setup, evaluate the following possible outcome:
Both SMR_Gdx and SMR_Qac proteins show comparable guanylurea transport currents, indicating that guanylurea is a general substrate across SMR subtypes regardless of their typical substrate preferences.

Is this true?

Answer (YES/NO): NO